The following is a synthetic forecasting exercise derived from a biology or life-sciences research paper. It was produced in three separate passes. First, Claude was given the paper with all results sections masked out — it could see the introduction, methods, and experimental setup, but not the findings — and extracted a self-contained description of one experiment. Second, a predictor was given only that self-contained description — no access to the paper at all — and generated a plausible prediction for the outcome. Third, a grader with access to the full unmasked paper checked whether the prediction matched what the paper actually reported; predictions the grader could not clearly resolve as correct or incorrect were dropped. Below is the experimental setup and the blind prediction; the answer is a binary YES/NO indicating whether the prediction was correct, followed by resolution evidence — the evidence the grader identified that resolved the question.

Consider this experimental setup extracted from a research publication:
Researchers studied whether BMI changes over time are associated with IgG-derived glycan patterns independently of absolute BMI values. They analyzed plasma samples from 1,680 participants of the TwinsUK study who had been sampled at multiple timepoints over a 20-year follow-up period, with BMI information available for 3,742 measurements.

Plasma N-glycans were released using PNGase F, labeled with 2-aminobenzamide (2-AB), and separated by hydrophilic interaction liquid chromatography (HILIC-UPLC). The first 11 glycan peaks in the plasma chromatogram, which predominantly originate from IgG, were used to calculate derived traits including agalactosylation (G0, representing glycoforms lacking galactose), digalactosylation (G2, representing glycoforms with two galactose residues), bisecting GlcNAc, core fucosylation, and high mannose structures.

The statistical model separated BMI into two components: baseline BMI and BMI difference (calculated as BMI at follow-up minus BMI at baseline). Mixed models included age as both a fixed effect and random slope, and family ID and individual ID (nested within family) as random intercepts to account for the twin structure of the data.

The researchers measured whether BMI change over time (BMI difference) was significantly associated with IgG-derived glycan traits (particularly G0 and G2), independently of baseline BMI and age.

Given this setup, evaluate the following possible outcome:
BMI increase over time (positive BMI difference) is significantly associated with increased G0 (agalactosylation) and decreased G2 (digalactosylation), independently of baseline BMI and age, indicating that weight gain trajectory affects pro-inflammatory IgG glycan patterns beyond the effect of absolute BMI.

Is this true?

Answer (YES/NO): YES